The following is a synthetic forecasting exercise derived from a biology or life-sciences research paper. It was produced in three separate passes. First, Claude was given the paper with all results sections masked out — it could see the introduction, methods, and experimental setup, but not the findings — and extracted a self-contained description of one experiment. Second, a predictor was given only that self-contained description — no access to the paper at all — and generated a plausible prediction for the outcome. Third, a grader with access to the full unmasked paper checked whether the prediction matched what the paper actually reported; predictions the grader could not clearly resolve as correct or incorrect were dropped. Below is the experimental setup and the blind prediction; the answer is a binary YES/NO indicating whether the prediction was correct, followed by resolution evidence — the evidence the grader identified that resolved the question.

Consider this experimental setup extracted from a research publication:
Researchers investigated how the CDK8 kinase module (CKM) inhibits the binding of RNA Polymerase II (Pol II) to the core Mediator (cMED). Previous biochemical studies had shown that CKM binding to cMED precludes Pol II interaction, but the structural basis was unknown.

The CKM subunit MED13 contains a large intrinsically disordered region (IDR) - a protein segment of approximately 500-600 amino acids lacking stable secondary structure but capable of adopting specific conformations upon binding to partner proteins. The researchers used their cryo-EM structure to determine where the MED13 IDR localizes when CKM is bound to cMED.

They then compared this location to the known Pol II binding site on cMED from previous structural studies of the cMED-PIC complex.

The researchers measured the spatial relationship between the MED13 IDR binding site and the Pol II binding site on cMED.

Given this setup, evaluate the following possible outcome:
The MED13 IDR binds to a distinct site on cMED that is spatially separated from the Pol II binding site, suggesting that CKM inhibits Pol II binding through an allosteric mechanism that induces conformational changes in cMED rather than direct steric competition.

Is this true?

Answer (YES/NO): NO